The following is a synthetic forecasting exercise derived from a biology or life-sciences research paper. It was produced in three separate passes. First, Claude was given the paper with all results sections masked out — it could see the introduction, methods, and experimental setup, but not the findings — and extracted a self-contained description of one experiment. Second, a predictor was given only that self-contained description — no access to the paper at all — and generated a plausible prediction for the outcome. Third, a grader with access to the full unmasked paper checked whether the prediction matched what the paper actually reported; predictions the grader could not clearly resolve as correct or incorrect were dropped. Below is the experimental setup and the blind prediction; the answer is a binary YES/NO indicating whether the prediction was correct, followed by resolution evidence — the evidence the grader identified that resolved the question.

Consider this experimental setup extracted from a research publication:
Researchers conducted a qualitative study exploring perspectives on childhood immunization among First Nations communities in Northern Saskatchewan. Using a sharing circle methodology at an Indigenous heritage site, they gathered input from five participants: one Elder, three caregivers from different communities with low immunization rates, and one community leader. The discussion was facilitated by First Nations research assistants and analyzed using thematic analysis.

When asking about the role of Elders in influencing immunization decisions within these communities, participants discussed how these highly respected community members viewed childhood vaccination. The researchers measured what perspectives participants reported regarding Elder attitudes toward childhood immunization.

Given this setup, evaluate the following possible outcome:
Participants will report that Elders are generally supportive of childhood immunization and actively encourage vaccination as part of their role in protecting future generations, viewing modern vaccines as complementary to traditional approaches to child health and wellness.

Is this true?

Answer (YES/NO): NO